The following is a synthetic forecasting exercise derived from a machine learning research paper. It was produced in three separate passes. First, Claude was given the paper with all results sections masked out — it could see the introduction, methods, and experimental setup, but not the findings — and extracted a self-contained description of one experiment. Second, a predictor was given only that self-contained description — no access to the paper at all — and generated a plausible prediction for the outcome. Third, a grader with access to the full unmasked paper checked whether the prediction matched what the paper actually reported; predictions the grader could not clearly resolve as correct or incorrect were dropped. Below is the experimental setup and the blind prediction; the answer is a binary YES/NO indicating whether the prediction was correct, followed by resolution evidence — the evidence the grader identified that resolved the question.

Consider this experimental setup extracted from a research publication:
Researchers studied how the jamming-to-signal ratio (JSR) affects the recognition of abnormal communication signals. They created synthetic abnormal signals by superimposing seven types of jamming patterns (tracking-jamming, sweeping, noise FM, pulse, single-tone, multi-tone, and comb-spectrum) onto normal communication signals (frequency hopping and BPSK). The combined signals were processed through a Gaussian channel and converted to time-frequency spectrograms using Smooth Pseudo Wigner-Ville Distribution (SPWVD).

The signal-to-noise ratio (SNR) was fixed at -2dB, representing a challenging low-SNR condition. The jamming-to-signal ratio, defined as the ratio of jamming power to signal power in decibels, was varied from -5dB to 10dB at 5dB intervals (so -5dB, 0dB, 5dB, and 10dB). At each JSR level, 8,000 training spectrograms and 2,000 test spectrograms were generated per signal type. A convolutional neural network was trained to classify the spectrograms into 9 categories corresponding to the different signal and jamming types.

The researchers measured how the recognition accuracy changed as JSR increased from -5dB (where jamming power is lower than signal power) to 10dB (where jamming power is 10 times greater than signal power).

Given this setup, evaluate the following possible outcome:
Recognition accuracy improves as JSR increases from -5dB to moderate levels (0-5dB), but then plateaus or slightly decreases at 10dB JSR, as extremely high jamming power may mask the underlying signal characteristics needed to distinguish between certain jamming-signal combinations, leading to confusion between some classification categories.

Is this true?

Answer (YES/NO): NO